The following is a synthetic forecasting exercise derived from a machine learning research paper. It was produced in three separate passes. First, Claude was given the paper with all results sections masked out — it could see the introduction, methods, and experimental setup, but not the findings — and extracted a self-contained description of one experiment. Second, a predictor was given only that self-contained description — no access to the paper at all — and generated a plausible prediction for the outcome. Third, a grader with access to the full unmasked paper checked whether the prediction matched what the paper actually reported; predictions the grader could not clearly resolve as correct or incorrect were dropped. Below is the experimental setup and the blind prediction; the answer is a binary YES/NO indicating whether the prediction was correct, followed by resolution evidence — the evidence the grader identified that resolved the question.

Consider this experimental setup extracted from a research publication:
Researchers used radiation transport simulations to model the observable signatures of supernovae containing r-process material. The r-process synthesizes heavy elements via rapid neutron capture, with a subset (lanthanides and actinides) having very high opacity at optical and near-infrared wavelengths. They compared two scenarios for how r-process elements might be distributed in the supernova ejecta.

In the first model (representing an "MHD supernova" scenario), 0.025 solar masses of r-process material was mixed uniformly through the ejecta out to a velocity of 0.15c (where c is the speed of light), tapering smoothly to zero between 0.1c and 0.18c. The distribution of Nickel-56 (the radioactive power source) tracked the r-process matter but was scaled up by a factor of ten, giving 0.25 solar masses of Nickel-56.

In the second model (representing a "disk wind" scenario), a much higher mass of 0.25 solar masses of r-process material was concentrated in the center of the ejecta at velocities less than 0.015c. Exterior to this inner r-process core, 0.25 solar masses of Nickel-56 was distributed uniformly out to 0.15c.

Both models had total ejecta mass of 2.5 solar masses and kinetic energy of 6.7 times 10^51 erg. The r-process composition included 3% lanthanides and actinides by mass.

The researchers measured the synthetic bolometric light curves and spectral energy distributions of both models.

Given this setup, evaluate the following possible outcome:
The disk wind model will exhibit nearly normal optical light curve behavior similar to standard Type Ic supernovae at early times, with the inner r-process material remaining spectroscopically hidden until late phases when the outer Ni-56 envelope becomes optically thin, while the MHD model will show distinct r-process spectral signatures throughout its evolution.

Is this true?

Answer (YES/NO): YES